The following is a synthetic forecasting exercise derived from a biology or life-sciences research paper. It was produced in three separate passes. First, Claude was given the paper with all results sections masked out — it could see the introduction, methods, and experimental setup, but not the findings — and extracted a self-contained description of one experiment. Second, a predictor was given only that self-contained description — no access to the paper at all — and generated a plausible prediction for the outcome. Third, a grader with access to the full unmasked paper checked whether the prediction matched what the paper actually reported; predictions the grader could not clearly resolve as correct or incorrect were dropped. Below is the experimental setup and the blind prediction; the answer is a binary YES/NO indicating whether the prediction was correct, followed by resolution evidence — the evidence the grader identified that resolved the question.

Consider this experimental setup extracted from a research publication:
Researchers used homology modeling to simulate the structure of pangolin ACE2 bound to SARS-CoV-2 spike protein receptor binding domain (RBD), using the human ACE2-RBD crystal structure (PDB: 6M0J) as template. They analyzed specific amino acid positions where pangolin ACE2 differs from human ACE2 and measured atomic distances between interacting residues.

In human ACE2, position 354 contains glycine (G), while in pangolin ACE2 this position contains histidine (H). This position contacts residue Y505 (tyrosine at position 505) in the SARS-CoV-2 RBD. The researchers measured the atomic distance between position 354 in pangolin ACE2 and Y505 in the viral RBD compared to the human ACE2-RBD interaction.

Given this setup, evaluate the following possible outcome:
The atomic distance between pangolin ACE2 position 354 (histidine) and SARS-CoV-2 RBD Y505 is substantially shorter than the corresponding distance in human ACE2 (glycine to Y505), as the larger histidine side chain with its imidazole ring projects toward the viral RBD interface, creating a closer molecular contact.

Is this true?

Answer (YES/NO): YES